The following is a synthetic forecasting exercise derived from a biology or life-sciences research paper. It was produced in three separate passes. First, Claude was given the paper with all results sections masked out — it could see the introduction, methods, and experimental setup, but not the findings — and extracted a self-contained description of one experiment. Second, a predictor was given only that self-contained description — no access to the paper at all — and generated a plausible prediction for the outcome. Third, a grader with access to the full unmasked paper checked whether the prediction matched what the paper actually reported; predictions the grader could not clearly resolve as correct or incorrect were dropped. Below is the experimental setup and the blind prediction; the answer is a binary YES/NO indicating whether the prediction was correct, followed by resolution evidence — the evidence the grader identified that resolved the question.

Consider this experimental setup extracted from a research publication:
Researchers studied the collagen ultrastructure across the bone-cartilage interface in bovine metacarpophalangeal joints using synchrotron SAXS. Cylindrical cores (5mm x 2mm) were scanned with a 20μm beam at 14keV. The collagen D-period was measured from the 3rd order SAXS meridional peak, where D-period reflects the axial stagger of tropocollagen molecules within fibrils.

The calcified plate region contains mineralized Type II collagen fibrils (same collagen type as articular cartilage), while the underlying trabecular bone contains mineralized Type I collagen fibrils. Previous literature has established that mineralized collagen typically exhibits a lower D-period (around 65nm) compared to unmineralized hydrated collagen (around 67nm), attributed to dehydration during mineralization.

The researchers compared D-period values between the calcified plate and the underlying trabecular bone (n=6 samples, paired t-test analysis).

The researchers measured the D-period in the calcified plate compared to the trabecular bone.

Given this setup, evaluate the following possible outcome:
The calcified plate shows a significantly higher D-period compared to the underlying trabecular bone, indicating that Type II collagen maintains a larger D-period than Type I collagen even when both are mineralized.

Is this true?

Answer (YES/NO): YES